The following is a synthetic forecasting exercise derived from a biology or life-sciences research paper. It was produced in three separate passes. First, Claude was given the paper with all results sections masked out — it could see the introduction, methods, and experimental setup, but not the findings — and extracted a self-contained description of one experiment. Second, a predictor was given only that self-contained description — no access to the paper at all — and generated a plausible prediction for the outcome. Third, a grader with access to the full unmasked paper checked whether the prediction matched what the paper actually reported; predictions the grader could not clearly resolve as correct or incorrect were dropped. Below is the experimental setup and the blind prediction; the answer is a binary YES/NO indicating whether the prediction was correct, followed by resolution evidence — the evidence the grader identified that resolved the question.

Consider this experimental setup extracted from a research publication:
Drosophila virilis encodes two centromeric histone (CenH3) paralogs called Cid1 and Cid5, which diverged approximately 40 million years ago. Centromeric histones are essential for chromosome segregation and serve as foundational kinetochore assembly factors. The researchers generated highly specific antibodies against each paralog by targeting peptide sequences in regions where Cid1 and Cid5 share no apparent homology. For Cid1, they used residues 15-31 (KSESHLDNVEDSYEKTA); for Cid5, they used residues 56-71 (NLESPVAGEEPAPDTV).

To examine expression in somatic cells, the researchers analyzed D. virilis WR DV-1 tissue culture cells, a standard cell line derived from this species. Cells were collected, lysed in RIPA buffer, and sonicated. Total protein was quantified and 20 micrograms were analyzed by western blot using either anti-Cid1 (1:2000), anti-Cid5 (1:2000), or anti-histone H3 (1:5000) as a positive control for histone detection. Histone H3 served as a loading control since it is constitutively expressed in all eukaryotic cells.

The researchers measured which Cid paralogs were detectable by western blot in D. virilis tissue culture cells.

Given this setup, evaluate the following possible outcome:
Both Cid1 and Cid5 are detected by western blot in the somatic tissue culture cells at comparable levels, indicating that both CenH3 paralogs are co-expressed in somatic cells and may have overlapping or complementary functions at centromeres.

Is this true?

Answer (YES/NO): NO